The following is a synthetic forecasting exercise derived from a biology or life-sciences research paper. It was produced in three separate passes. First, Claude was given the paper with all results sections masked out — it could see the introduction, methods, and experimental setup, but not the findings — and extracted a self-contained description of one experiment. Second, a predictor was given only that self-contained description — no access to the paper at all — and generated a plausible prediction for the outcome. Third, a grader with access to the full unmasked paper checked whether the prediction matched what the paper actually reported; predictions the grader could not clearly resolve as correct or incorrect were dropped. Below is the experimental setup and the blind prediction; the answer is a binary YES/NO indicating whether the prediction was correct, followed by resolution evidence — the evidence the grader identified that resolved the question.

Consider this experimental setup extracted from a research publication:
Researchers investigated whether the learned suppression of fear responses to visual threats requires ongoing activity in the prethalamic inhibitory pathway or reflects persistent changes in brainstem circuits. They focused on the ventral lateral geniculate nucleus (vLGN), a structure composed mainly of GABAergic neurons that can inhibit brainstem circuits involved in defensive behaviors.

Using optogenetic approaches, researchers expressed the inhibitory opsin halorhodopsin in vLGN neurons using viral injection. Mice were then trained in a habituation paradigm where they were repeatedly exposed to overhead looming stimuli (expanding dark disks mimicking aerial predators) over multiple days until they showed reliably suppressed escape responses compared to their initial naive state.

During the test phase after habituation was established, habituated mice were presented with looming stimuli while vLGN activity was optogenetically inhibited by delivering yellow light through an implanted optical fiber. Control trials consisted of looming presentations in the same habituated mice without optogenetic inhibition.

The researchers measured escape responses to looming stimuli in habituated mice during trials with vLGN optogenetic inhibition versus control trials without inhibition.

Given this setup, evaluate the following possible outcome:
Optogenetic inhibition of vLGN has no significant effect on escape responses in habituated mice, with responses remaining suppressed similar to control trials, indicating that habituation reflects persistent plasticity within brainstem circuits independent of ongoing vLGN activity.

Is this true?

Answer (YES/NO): NO